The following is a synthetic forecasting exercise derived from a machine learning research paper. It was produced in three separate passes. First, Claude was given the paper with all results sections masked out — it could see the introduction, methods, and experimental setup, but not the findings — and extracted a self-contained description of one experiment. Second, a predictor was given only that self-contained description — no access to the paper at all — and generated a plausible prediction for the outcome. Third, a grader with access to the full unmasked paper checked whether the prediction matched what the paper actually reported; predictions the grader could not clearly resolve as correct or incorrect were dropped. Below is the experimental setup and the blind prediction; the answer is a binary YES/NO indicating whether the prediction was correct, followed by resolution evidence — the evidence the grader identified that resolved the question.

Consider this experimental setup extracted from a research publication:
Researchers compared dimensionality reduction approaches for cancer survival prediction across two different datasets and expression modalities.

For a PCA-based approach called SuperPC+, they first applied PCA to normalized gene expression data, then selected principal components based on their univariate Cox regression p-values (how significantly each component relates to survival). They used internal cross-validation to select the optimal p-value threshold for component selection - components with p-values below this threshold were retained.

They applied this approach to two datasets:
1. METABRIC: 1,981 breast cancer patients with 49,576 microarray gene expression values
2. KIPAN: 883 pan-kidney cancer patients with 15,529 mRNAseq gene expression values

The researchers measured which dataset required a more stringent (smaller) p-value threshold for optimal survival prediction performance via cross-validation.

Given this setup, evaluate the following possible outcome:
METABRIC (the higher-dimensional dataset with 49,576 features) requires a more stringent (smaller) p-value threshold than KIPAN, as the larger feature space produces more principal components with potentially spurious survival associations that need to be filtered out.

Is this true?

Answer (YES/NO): YES